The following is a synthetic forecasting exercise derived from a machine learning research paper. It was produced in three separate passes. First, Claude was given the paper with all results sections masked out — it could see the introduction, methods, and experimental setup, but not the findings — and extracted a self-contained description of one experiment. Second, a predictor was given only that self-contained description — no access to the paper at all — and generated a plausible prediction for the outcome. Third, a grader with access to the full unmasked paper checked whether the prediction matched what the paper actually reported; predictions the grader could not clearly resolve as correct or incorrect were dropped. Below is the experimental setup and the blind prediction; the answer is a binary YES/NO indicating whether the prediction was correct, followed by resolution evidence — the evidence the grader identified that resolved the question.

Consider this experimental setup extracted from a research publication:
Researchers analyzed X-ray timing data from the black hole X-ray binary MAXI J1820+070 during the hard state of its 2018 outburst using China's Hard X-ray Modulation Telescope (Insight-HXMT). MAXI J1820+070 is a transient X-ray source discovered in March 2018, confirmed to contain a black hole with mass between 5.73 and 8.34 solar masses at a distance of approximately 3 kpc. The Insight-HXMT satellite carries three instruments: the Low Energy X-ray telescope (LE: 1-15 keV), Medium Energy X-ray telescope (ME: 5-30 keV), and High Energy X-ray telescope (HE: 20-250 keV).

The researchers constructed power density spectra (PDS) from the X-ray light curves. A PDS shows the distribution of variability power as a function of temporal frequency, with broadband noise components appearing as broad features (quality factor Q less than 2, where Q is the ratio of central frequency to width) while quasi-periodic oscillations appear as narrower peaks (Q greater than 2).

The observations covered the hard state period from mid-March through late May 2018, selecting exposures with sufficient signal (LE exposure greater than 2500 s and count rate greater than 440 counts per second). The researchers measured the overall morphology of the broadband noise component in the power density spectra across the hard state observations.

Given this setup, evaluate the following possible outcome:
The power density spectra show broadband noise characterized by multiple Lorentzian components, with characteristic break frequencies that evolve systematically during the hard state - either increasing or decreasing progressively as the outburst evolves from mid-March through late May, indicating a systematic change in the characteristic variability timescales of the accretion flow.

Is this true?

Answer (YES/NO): YES